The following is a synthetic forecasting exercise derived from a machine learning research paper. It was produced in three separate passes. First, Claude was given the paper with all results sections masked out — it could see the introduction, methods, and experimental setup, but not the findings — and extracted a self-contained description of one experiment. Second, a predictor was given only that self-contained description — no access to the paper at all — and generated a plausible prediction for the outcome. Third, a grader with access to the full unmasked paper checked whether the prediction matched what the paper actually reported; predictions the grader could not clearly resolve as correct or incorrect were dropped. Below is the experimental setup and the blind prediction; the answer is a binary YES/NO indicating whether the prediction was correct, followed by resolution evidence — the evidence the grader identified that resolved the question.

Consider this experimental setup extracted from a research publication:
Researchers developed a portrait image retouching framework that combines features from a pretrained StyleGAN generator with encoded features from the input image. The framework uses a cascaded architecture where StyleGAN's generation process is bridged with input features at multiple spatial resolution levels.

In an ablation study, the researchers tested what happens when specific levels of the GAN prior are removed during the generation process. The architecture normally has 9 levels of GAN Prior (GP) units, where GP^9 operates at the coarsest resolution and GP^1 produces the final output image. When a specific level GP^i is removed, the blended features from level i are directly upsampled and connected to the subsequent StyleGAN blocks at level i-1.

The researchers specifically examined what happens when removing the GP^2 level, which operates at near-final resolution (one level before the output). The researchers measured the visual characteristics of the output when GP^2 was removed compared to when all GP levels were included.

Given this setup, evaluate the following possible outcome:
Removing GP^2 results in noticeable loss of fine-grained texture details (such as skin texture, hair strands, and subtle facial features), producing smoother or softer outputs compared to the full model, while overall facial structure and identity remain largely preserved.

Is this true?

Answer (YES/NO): NO